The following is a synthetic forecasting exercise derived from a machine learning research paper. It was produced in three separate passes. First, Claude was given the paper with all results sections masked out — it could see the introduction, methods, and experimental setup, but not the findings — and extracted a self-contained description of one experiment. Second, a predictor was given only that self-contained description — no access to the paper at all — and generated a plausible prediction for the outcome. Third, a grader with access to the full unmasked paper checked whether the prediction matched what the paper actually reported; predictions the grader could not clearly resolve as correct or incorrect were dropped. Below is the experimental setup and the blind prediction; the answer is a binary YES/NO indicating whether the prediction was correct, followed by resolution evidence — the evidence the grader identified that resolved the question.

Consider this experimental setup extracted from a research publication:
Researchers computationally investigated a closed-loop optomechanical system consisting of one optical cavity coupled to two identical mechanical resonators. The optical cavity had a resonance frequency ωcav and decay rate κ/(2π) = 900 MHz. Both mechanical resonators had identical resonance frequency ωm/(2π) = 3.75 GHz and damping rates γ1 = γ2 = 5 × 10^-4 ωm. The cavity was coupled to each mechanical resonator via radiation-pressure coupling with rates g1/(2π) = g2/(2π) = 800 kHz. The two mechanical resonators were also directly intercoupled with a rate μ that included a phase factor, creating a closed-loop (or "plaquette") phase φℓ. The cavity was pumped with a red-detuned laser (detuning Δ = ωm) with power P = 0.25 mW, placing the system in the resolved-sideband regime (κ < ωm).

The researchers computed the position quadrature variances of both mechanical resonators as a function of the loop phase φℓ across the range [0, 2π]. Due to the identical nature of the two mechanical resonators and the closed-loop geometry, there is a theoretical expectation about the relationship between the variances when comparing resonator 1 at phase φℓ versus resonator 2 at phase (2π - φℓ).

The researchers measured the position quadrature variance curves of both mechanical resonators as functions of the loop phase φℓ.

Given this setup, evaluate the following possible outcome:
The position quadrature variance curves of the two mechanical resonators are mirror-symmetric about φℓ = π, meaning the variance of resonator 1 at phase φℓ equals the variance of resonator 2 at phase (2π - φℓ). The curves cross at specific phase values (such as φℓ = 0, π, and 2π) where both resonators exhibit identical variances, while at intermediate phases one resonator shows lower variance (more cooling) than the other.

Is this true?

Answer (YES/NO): YES